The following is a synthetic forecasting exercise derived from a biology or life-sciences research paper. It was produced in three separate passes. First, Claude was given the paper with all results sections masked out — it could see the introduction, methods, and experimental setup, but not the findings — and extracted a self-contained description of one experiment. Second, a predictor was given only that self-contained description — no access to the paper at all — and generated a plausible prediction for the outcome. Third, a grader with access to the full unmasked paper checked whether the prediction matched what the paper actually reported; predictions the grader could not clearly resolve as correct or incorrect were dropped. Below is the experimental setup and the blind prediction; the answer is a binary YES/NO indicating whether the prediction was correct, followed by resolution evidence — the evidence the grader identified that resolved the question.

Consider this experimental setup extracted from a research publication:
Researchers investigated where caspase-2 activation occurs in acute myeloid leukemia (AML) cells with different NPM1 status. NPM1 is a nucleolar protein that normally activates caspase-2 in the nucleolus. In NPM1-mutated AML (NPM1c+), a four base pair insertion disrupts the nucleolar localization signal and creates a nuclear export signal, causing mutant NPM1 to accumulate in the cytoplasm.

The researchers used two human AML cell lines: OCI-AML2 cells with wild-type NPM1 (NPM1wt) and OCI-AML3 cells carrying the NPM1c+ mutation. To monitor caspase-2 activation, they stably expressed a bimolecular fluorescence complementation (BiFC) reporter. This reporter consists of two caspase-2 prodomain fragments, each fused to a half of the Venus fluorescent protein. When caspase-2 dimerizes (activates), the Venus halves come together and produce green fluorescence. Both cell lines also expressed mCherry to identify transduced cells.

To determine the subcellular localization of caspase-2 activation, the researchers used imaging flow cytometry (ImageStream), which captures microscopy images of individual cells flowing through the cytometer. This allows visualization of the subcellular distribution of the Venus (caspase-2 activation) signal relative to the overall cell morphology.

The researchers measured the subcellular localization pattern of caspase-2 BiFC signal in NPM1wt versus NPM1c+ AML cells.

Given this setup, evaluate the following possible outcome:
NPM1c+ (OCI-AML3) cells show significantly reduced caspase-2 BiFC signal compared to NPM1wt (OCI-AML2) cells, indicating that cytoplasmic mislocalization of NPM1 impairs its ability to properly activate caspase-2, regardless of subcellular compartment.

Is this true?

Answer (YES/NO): NO